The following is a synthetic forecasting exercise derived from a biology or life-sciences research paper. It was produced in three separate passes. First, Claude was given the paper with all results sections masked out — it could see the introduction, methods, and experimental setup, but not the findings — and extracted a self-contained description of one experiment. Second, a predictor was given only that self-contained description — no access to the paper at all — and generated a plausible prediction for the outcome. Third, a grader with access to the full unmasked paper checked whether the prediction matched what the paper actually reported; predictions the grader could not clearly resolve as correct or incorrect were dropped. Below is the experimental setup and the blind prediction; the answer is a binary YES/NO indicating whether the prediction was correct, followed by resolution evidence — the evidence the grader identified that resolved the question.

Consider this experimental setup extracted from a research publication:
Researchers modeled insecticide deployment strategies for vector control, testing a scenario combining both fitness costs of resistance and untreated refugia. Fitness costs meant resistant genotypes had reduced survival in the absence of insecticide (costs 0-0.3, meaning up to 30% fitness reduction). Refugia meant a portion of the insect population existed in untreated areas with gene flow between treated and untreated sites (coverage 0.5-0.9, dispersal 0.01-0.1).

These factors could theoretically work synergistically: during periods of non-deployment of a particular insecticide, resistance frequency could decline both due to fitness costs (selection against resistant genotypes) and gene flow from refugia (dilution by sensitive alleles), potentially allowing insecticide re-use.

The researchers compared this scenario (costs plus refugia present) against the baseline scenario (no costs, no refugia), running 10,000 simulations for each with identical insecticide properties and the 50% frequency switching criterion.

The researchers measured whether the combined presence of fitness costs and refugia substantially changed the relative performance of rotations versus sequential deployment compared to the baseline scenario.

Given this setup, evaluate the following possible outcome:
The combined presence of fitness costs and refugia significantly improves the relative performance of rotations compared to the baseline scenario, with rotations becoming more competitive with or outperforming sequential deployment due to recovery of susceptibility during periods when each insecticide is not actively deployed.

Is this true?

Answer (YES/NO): NO